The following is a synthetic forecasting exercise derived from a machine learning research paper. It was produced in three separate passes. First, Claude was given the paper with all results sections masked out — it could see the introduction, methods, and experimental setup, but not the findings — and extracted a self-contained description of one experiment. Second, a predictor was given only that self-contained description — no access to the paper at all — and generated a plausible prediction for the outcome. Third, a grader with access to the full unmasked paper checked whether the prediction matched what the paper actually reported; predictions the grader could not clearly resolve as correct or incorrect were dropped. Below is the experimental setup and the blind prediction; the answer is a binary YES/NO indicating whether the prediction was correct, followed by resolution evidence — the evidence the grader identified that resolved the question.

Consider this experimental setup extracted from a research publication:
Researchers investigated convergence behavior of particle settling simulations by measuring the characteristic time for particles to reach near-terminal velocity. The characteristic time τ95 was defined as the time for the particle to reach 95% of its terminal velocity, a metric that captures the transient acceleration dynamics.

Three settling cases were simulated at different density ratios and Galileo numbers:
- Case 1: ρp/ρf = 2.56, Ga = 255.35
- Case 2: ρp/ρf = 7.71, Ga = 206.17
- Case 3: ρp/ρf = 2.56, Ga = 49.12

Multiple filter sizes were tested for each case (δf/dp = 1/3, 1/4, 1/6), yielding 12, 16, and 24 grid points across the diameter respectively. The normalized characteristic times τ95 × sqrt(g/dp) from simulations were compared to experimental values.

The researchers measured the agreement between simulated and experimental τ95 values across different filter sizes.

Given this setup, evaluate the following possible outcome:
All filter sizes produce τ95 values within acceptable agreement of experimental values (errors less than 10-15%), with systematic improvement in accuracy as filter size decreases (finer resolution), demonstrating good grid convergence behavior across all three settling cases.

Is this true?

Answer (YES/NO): NO